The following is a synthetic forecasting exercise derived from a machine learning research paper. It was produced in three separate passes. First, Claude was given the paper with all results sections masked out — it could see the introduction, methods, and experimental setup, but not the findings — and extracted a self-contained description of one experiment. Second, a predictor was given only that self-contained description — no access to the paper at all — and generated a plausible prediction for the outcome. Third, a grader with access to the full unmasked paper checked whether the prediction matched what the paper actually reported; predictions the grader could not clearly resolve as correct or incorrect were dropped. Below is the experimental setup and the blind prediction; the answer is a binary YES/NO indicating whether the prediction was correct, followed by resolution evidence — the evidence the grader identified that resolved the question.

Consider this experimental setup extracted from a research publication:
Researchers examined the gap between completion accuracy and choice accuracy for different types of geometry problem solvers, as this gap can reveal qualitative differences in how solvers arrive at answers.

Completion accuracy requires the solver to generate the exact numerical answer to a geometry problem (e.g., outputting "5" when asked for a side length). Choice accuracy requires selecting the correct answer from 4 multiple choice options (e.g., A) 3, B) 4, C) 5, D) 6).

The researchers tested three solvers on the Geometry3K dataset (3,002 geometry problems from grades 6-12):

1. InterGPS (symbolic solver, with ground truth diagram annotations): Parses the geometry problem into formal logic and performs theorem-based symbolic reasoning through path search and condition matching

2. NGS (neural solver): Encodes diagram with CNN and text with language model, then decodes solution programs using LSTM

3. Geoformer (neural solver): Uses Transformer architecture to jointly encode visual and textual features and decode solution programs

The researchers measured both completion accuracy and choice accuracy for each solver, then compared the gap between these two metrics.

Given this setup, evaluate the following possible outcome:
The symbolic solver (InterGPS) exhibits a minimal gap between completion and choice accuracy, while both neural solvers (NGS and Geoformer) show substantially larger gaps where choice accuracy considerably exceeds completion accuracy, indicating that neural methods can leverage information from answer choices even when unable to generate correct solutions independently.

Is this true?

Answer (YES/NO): YES